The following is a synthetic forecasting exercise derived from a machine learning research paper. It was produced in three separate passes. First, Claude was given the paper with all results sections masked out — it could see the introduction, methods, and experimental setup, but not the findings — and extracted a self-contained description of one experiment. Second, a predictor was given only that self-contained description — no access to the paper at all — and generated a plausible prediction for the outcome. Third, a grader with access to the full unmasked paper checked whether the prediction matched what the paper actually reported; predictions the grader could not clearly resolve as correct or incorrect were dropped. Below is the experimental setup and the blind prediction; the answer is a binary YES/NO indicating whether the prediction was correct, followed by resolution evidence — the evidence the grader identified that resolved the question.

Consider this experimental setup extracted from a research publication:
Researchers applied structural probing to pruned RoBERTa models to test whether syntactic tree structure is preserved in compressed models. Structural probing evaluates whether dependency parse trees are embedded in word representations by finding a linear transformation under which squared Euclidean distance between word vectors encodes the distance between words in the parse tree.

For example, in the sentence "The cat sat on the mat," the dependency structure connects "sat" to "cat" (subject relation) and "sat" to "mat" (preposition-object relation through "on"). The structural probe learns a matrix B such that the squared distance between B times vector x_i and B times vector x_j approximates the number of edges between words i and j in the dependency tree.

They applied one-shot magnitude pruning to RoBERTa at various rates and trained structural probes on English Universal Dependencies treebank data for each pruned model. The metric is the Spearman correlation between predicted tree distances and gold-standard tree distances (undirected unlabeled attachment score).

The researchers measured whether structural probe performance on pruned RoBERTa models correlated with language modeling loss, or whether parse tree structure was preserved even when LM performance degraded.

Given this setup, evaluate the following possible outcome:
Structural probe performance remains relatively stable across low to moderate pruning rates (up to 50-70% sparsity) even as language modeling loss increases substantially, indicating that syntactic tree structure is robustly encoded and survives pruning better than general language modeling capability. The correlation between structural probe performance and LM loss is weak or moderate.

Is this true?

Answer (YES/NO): NO